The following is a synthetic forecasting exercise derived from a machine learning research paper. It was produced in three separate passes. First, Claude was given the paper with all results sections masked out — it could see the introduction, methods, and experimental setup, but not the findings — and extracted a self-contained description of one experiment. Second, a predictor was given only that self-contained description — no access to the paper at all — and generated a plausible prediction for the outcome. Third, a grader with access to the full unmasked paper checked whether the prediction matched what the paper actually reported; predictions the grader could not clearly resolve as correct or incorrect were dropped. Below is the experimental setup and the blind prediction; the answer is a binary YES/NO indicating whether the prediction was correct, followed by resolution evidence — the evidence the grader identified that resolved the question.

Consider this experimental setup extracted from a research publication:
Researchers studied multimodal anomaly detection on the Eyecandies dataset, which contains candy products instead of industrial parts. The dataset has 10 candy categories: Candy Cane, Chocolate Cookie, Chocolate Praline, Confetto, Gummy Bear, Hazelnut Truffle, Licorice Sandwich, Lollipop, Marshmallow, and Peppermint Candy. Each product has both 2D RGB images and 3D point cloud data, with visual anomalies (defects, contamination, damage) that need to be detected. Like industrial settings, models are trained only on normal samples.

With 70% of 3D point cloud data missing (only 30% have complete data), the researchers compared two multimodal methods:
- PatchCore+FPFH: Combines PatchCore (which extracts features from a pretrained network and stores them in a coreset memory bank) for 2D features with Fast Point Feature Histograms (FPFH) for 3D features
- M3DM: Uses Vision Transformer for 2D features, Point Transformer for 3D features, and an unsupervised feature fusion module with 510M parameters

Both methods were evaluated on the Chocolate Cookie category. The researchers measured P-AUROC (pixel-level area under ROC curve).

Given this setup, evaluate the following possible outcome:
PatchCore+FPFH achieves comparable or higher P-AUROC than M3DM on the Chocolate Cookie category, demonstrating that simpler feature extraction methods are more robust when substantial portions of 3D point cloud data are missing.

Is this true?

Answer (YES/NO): YES